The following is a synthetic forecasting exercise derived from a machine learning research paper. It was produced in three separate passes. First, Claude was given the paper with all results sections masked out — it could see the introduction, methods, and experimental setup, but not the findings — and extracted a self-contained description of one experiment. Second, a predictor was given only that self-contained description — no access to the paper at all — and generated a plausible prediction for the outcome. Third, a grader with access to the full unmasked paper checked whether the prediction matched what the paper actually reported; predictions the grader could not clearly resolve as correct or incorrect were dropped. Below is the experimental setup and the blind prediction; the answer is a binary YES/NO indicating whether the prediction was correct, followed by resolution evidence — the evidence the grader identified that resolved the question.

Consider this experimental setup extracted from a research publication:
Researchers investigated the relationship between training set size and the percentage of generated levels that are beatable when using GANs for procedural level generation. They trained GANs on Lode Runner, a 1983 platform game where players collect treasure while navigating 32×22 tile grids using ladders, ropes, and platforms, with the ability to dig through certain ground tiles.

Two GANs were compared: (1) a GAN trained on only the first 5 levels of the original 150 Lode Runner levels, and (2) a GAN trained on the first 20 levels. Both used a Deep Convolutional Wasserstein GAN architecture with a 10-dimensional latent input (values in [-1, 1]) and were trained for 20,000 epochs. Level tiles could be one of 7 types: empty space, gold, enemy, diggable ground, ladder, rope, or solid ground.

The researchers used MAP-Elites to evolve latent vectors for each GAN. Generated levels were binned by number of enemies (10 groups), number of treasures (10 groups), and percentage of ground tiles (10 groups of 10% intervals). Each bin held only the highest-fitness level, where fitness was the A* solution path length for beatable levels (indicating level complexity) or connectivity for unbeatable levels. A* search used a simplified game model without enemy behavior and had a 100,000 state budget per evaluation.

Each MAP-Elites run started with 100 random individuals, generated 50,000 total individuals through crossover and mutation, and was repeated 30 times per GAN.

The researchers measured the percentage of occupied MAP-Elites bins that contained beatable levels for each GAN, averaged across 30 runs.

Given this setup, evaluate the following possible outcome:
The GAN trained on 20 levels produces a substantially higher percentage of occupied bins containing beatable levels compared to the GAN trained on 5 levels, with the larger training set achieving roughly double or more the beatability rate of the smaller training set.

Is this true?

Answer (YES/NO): NO